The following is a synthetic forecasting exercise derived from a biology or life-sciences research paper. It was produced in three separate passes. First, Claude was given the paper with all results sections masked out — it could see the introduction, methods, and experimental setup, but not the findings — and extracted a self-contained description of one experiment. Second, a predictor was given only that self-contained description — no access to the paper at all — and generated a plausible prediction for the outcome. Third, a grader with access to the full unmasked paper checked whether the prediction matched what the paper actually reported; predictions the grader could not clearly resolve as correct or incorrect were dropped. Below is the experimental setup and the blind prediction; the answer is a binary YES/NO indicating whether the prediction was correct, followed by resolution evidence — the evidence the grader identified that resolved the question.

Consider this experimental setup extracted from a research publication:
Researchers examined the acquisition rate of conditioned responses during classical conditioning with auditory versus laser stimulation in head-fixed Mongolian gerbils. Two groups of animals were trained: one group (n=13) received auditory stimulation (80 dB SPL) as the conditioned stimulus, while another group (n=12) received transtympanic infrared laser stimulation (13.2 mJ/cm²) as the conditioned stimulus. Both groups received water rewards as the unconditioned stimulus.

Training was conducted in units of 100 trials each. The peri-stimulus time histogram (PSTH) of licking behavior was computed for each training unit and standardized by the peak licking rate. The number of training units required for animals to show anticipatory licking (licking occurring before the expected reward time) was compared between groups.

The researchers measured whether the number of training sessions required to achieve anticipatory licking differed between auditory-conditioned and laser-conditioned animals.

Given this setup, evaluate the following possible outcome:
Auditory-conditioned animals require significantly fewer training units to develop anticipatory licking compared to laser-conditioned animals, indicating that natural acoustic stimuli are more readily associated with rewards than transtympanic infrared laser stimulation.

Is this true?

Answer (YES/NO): NO